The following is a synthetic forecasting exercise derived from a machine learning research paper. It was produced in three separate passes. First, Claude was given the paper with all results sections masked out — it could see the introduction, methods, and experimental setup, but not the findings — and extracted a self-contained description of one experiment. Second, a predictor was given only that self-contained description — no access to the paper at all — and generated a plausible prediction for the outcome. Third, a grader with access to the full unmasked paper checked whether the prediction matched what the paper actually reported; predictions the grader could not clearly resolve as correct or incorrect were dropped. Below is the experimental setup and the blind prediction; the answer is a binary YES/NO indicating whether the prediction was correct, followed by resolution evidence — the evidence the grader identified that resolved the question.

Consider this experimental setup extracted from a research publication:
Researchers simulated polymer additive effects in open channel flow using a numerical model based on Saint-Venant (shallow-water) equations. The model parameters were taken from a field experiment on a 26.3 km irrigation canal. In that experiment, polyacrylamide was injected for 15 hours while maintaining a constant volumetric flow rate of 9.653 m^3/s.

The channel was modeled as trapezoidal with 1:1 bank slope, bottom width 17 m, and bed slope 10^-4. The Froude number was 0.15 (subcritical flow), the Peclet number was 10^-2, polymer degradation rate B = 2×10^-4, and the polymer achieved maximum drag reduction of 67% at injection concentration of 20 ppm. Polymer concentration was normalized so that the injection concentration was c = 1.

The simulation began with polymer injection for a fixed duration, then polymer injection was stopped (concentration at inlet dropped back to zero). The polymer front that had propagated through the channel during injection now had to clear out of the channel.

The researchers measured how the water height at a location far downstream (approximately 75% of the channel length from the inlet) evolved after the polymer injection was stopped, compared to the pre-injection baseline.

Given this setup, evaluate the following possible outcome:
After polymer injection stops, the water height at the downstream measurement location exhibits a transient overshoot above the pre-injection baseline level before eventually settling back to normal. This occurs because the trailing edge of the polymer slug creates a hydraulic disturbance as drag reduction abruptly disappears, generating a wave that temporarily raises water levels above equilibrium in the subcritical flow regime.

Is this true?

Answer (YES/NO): NO